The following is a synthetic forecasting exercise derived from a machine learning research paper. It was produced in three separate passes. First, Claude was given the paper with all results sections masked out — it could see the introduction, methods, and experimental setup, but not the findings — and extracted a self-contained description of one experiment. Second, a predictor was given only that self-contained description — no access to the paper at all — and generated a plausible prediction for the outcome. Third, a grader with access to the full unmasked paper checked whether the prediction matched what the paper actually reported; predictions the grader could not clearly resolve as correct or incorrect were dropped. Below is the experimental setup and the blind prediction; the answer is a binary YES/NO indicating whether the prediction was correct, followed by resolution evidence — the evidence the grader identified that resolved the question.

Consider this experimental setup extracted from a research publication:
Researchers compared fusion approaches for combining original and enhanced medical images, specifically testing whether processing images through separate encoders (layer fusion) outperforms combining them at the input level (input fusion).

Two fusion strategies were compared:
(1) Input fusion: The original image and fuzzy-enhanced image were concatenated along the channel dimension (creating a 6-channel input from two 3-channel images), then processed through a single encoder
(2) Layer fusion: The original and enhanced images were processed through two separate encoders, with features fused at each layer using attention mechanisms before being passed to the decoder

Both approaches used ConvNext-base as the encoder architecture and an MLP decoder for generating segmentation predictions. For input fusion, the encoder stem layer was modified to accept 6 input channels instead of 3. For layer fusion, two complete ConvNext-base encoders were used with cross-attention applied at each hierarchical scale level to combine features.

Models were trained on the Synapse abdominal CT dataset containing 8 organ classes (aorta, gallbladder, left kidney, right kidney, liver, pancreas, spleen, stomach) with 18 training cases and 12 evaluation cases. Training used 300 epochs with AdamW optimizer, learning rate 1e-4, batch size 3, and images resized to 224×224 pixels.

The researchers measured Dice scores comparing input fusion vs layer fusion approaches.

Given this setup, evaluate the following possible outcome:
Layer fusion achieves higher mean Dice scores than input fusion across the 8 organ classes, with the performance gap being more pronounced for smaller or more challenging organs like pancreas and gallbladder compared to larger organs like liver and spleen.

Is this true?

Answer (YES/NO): NO